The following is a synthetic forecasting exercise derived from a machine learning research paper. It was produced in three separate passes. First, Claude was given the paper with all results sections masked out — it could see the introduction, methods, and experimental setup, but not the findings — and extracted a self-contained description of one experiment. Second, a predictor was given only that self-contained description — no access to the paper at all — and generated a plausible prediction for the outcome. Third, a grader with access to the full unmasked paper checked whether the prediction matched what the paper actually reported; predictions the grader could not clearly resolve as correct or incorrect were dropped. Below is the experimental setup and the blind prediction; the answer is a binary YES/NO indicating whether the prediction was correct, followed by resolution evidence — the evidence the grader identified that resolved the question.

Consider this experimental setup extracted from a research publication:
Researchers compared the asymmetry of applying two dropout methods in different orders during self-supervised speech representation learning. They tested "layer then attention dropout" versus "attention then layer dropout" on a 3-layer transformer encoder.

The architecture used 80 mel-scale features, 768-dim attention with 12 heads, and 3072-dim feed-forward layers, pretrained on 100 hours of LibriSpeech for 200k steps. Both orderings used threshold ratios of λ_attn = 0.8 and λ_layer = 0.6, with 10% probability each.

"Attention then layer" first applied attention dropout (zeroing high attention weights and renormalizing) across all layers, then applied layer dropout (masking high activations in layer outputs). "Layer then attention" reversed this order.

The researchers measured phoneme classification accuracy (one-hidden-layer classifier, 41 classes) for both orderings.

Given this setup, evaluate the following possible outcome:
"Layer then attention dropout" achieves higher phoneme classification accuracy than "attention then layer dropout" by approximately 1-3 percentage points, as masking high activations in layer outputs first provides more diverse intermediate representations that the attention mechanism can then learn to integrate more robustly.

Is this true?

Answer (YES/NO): NO